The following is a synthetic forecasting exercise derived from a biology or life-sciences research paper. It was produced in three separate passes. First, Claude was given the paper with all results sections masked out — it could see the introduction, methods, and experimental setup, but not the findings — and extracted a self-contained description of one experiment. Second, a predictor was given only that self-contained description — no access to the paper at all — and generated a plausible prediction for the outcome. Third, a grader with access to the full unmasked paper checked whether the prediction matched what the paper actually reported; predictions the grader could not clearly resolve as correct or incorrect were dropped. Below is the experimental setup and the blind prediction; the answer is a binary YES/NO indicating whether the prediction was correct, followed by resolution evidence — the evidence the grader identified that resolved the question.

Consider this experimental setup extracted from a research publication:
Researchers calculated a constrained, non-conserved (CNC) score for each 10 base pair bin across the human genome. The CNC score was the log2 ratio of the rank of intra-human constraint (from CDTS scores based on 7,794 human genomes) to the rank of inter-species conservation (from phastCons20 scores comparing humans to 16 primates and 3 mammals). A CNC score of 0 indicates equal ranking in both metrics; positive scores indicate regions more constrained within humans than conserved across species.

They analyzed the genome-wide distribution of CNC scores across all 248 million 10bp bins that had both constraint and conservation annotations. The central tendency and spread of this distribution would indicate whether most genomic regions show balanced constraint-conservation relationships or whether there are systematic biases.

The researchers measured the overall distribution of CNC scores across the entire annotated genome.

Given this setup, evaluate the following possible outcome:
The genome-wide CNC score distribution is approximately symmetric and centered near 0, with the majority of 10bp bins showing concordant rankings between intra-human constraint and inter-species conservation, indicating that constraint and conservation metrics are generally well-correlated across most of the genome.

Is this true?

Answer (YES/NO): YES